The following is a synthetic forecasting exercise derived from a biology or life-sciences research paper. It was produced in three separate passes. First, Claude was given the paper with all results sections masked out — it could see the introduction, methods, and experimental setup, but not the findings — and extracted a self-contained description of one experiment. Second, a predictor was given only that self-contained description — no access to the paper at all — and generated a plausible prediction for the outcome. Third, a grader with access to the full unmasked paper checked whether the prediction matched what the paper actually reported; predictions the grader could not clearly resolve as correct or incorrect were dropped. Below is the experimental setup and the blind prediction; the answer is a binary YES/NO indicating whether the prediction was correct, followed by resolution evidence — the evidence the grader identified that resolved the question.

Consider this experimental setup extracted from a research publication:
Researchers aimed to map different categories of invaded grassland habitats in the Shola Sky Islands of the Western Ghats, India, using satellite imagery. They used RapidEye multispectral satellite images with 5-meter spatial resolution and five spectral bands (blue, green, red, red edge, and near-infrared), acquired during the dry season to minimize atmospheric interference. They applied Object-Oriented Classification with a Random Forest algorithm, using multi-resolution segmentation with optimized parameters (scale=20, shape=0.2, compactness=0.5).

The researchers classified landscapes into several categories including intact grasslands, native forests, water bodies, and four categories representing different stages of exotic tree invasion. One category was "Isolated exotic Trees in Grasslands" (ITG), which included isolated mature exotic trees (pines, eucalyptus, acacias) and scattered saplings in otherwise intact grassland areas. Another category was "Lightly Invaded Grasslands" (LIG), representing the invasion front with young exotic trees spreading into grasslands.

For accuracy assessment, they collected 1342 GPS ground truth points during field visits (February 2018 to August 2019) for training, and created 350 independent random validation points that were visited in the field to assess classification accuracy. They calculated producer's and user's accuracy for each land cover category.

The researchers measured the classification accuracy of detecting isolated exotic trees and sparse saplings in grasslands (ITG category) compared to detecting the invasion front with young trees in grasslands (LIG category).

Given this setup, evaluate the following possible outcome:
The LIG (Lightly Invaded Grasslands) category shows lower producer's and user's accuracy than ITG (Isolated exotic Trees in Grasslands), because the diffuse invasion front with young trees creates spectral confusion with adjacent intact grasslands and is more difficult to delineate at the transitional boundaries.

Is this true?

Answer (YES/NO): NO